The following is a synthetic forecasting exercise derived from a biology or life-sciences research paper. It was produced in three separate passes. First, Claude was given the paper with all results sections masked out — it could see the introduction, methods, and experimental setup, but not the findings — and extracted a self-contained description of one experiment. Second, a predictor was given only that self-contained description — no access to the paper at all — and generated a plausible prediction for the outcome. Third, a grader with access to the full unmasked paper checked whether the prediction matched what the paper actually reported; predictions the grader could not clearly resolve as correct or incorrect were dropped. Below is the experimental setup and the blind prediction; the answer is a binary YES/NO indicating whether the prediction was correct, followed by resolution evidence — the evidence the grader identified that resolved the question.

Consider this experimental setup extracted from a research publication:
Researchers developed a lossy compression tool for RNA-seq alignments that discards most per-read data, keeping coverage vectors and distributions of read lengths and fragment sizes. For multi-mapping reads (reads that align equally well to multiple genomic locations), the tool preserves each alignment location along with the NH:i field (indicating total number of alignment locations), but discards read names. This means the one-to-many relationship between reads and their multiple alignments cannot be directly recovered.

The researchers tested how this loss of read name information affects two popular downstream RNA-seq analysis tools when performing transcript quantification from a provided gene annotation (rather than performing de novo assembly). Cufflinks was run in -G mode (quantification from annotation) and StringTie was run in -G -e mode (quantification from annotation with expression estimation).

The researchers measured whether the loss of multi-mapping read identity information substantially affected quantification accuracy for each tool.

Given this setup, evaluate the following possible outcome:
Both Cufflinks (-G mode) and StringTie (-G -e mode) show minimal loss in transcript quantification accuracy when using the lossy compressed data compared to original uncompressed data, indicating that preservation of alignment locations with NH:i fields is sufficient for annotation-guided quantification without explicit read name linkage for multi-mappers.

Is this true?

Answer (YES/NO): NO